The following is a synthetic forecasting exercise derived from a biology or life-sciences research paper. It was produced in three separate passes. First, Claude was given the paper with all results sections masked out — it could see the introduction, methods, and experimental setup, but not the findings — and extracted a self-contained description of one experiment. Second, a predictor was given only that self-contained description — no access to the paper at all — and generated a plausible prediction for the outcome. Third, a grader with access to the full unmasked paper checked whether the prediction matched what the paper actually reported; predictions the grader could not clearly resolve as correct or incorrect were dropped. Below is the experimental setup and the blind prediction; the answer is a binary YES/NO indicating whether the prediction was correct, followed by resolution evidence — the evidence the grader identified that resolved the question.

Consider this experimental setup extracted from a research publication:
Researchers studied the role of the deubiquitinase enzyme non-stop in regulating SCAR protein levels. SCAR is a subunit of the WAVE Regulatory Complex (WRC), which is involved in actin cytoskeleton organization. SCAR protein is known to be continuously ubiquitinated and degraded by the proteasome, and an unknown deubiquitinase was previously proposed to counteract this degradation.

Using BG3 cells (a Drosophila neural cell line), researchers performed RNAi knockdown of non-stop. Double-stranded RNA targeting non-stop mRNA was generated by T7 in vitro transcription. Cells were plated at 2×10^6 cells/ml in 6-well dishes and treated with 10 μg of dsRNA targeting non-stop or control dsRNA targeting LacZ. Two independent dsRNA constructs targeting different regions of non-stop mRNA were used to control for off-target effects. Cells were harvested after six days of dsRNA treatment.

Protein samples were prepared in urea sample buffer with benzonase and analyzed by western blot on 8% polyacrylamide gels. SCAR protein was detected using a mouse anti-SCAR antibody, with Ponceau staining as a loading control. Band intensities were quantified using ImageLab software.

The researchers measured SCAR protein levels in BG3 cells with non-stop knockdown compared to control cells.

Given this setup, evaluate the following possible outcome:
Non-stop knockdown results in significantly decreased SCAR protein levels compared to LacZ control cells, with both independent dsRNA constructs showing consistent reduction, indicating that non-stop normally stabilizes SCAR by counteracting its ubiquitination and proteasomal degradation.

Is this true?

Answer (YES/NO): YES